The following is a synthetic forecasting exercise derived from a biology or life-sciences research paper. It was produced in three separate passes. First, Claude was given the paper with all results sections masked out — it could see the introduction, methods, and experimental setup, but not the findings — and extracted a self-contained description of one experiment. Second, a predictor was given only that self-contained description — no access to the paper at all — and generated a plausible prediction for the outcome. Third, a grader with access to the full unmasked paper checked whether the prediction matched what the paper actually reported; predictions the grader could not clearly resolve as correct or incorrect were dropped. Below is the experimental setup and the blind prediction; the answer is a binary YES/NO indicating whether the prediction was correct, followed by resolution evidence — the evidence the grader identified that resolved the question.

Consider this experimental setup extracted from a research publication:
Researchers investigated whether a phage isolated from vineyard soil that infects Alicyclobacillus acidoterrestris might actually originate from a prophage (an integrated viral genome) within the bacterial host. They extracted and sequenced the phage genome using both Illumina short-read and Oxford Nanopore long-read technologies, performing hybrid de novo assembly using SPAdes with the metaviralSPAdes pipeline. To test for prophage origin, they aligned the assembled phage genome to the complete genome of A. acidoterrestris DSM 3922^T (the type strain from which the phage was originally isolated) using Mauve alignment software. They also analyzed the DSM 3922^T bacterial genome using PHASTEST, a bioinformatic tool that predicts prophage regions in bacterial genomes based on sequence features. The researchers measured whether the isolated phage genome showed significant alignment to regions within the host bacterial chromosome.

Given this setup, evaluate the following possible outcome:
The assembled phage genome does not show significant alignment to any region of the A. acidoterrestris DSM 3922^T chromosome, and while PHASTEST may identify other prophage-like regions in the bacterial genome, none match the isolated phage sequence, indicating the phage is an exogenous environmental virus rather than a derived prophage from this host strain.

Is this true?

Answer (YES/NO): NO